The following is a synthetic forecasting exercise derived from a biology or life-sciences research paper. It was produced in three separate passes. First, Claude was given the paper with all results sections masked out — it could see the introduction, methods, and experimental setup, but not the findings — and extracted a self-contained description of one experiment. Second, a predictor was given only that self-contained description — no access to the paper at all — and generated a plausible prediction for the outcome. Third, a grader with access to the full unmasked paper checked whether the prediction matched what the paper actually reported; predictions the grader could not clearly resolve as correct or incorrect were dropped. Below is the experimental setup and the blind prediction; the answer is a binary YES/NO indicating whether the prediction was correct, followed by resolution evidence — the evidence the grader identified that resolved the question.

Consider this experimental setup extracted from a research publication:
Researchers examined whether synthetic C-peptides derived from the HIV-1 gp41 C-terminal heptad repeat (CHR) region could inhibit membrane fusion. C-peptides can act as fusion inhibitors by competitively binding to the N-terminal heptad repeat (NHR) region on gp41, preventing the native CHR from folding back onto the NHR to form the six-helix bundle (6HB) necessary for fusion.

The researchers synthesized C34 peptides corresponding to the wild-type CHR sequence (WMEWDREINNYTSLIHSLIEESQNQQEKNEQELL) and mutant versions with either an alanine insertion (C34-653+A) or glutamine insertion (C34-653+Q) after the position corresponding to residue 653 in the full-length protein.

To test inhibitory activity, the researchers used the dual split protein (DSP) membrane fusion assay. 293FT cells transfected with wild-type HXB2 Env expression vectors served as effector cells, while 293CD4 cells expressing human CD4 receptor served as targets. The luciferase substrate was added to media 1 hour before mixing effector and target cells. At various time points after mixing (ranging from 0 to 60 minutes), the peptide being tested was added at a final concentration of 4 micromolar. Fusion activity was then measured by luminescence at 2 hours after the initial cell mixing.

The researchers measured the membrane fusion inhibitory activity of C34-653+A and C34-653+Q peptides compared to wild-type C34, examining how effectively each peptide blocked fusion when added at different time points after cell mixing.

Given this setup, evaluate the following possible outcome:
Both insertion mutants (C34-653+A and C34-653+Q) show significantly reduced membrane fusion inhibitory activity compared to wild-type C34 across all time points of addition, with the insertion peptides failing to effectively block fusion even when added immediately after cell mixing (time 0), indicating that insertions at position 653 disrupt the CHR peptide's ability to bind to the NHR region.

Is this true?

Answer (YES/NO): NO